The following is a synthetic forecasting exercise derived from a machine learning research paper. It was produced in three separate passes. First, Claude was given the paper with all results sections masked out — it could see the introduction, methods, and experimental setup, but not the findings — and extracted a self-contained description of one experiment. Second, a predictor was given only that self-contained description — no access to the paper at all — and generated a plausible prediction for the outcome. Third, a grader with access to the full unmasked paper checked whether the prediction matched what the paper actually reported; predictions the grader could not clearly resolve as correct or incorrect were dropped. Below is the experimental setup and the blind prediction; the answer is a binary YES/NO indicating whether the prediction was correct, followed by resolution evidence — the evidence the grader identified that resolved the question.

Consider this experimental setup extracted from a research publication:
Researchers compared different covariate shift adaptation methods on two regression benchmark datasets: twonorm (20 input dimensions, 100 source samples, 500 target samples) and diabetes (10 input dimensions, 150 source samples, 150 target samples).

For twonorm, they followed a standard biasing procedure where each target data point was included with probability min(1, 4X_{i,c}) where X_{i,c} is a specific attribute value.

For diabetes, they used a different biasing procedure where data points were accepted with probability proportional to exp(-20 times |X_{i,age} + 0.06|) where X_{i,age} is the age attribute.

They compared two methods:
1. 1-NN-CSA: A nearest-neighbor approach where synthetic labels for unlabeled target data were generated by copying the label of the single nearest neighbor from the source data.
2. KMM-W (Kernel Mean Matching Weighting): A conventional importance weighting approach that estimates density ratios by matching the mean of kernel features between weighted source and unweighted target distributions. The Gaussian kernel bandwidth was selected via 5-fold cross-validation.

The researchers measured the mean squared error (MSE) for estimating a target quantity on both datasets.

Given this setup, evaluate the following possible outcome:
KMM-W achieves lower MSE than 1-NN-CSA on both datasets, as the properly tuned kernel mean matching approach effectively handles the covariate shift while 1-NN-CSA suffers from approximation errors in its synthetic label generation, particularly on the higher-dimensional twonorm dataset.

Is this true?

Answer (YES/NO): NO